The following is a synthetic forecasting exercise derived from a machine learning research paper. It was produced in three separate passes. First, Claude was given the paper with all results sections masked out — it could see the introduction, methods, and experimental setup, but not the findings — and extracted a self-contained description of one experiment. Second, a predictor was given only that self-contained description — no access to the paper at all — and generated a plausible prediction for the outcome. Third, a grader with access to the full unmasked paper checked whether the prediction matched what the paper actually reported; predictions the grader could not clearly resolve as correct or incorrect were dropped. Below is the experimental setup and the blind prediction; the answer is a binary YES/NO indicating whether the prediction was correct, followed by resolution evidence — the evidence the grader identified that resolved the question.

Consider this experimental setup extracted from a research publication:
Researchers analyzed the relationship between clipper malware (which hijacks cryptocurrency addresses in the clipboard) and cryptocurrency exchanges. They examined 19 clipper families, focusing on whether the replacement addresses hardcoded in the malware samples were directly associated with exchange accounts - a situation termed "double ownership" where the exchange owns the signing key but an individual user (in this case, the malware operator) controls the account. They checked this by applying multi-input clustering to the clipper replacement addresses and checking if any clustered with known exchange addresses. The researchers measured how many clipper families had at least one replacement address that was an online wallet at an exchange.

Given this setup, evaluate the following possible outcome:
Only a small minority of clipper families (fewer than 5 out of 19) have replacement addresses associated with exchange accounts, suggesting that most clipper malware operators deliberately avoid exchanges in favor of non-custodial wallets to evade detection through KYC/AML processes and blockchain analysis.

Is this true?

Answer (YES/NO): NO